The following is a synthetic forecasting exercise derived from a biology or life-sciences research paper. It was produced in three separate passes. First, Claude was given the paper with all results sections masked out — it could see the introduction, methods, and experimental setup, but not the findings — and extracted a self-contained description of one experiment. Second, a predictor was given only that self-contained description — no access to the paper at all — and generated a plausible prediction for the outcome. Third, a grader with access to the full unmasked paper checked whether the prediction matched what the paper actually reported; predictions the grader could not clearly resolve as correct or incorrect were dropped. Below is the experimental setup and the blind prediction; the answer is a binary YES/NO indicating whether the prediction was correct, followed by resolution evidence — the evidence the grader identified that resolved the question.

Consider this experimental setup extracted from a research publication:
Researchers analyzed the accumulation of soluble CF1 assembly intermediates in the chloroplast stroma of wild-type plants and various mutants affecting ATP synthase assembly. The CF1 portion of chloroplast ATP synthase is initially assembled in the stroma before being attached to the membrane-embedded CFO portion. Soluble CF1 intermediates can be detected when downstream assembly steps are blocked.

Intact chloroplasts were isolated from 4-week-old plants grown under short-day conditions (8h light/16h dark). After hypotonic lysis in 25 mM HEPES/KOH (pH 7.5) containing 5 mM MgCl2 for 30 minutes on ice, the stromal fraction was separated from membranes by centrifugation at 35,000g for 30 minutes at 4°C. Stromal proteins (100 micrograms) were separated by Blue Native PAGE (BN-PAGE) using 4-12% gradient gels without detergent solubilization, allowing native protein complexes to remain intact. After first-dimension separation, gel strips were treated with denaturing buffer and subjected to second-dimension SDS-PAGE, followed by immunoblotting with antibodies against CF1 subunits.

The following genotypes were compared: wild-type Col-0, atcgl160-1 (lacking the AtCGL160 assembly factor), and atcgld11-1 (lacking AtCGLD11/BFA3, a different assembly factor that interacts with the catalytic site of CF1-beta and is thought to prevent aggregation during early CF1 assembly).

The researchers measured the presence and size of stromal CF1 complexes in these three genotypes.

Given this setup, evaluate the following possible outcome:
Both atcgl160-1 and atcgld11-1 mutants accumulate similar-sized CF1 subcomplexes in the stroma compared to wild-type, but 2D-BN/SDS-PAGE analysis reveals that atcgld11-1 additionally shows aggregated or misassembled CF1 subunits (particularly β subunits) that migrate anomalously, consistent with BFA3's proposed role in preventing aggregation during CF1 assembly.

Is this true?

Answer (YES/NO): NO